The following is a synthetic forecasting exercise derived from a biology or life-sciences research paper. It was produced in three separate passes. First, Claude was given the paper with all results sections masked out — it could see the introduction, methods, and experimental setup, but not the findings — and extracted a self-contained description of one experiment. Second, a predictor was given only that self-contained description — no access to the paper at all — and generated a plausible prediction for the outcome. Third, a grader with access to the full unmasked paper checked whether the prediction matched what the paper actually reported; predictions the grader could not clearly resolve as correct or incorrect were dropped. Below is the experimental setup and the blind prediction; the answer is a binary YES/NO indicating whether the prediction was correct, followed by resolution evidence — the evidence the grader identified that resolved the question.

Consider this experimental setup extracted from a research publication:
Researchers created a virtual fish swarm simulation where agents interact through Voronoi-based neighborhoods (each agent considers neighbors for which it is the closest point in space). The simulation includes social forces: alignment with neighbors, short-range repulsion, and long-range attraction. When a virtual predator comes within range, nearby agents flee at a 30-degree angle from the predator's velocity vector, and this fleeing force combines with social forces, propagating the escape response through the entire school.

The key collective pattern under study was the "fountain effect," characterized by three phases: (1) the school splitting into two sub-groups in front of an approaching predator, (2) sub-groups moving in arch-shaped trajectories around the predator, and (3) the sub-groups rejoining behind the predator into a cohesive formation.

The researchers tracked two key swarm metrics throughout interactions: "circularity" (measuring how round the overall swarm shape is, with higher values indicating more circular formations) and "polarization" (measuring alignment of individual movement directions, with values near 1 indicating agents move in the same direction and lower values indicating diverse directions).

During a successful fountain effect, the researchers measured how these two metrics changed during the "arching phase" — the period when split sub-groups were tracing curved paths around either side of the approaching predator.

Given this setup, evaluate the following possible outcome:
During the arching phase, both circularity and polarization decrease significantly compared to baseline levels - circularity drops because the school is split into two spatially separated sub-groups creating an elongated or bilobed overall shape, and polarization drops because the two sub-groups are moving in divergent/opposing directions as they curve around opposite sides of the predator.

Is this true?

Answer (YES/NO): NO